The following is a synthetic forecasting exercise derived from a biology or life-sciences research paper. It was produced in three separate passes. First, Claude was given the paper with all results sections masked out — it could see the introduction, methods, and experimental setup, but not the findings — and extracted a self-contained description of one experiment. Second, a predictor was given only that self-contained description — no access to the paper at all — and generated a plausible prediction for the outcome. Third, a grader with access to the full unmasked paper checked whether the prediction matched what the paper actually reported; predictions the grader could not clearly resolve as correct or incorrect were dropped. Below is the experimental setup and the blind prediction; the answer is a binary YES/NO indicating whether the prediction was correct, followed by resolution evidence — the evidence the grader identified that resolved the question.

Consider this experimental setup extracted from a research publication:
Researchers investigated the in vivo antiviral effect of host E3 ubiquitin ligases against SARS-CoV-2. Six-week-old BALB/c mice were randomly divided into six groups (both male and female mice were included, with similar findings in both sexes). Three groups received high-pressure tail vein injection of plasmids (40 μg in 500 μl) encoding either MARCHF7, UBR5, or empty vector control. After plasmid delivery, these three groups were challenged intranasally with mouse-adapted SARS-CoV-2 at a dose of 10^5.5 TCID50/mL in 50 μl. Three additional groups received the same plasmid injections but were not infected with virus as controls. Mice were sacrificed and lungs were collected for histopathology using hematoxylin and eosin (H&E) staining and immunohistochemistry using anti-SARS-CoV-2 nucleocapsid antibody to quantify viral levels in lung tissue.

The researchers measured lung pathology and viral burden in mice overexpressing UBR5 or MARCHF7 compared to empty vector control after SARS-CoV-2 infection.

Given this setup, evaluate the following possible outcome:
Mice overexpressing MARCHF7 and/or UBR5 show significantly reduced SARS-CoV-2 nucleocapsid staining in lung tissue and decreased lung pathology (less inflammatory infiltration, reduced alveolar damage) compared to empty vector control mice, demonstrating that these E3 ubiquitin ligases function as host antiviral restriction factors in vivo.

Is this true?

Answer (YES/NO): YES